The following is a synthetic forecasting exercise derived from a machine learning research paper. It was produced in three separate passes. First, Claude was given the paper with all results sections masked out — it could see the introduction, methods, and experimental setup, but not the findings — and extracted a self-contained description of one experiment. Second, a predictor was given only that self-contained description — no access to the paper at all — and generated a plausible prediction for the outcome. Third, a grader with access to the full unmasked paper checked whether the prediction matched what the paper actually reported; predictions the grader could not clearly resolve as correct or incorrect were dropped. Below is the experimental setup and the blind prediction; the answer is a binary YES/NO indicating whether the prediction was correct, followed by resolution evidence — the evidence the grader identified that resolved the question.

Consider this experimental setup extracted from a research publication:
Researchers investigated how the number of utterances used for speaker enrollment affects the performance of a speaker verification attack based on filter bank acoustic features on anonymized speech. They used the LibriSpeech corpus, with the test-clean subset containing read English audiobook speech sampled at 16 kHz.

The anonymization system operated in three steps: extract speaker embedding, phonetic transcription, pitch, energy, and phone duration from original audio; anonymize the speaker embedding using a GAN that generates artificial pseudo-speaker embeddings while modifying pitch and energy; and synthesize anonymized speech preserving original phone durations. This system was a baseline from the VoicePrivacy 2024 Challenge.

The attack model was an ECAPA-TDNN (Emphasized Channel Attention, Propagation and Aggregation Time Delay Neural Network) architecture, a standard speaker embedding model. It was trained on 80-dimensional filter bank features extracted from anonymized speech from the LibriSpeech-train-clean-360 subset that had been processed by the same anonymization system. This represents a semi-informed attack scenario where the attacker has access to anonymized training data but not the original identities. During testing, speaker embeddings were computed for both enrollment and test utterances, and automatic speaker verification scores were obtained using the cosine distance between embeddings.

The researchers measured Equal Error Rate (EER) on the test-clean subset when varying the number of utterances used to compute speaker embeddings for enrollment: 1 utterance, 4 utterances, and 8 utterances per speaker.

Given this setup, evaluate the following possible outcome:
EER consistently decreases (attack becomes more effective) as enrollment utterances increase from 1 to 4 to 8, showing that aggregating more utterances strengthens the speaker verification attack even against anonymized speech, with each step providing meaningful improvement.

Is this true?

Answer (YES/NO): YES